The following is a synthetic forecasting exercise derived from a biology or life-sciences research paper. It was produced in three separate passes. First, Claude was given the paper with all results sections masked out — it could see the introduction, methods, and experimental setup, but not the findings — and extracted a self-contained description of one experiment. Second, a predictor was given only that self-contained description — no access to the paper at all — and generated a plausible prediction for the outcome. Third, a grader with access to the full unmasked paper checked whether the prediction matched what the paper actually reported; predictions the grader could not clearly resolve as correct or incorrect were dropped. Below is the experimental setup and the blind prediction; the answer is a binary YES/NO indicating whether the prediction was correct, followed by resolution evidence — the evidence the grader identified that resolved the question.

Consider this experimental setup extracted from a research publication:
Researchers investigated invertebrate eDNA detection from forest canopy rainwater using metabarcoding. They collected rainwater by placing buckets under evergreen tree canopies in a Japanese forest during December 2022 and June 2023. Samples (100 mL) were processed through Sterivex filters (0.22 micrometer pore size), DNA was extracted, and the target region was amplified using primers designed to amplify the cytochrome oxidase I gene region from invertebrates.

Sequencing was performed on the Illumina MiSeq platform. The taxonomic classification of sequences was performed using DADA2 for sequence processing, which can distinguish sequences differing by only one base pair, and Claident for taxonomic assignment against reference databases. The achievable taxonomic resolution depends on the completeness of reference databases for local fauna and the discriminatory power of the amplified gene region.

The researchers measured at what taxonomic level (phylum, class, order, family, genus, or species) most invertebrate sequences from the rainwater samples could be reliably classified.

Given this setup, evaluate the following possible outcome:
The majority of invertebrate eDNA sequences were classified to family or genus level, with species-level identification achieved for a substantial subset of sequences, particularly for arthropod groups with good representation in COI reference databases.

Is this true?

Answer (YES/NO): NO